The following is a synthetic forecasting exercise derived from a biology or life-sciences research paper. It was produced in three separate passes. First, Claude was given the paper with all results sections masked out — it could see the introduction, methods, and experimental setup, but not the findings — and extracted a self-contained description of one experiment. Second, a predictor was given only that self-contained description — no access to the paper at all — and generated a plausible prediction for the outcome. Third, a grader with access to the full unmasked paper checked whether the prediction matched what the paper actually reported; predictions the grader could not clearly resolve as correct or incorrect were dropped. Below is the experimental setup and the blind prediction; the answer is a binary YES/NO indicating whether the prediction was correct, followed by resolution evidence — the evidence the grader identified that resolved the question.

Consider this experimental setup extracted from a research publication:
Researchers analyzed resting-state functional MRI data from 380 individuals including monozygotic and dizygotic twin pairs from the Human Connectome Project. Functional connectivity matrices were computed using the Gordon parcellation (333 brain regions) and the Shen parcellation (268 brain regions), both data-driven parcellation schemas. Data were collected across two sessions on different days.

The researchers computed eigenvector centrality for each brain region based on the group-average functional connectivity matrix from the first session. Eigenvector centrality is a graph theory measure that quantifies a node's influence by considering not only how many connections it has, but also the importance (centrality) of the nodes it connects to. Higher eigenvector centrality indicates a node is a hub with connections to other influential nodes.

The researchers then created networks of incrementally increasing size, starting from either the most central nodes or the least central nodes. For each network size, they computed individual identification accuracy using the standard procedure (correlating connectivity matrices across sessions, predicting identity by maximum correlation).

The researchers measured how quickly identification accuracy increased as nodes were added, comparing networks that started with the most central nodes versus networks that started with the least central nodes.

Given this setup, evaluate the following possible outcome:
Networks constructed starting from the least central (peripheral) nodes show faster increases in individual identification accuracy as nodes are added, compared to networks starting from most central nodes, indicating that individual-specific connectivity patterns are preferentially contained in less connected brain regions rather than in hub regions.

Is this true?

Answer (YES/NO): NO